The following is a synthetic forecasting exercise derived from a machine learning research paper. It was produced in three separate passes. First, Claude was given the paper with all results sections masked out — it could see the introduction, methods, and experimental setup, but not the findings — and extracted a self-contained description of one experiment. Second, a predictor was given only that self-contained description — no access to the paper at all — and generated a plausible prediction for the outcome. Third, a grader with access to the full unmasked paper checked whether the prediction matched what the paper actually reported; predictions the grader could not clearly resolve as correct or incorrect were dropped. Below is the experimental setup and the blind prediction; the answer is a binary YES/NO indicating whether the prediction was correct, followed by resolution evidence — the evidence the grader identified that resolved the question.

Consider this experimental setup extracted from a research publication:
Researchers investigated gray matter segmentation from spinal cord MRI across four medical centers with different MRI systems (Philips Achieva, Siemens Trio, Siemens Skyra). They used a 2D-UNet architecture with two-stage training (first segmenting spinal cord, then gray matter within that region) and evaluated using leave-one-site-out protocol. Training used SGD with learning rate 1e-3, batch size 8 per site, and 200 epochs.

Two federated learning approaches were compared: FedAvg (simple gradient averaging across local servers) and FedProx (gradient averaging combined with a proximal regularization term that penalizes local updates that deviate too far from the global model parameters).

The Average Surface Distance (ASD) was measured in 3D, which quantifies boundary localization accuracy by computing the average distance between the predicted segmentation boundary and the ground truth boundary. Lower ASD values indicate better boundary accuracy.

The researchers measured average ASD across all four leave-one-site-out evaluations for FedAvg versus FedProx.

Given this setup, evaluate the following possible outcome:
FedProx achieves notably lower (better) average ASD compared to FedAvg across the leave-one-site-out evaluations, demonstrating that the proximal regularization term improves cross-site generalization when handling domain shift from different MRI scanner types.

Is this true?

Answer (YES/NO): YES